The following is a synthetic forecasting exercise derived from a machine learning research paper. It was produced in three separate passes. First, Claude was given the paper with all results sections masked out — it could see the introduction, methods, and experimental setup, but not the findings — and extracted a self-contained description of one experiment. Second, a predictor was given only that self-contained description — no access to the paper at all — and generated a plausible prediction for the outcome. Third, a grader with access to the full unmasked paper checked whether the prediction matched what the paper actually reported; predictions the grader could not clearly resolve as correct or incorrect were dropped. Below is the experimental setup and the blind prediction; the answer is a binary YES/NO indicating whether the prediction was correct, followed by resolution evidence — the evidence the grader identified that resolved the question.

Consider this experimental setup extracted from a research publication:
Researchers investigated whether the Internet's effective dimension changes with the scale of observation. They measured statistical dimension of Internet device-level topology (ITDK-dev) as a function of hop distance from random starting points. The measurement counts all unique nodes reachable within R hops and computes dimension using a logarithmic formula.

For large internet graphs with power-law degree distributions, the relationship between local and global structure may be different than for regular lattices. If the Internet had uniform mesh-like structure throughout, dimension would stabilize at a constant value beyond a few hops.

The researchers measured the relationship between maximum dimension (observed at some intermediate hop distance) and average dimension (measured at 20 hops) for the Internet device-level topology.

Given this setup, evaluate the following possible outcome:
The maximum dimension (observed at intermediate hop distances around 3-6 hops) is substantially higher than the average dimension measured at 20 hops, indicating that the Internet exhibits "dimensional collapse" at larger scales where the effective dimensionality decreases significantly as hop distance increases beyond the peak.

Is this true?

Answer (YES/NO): YES